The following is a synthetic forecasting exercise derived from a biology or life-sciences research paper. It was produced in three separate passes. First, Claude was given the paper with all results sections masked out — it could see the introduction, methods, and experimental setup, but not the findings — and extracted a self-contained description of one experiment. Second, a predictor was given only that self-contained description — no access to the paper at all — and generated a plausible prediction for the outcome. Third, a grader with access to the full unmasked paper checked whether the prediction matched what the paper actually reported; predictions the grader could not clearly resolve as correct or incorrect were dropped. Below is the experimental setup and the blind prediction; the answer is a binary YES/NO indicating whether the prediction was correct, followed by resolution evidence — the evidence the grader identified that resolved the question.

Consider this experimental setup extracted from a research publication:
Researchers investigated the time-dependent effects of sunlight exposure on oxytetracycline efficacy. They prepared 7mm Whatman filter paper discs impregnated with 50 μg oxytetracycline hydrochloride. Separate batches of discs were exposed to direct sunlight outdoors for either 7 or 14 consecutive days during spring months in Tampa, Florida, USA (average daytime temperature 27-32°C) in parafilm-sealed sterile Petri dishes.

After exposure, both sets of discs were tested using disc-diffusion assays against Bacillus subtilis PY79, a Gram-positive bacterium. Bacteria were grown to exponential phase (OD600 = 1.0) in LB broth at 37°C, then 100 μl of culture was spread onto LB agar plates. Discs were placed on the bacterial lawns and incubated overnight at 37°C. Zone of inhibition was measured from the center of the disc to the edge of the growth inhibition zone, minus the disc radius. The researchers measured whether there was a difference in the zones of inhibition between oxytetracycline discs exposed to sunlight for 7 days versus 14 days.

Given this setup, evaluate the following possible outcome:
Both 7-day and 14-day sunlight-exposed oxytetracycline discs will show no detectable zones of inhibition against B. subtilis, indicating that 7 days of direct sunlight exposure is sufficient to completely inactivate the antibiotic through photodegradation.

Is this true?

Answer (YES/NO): NO